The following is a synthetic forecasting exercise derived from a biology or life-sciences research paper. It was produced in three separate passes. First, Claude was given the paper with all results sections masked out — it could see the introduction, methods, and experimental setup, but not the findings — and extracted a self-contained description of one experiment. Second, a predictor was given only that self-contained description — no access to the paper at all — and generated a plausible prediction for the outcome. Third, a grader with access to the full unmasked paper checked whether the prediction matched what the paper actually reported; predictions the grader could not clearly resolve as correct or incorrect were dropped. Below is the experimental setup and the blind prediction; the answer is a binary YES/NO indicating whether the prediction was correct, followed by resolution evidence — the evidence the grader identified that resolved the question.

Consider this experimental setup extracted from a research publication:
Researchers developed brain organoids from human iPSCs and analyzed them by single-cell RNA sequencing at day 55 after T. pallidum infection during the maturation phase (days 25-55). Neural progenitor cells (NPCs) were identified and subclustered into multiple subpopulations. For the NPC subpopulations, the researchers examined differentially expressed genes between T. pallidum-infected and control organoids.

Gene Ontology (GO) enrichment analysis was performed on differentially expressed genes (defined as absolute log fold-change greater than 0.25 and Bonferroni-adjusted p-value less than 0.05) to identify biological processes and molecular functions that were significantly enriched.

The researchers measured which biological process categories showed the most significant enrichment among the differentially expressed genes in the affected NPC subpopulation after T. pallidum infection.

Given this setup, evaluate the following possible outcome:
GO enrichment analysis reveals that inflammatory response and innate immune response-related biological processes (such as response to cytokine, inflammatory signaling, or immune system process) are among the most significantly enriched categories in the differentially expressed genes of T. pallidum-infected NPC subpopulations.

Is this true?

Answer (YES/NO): NO